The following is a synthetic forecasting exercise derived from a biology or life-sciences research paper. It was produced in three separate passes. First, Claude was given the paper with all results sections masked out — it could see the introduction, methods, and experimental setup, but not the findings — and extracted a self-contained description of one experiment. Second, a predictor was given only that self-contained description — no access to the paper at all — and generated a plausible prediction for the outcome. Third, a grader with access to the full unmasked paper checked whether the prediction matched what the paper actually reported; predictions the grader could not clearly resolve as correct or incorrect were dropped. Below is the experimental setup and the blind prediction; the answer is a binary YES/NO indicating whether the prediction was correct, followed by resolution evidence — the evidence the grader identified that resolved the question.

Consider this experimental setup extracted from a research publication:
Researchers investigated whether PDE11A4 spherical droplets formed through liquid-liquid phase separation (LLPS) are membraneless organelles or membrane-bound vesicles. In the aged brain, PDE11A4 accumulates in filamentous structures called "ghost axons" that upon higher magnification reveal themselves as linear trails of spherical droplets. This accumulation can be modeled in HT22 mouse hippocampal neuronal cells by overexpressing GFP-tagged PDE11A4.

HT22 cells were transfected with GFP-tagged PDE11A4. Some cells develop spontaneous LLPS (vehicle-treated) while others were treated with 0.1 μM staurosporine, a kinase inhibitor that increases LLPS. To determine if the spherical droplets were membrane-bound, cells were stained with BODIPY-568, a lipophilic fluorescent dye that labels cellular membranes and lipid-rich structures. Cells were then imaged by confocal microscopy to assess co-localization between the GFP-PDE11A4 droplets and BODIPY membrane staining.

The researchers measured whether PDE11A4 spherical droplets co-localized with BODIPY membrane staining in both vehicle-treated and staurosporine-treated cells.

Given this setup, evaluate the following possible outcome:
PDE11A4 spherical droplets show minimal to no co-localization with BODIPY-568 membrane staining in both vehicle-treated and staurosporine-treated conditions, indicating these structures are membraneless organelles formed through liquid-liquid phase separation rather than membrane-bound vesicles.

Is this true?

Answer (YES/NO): YES